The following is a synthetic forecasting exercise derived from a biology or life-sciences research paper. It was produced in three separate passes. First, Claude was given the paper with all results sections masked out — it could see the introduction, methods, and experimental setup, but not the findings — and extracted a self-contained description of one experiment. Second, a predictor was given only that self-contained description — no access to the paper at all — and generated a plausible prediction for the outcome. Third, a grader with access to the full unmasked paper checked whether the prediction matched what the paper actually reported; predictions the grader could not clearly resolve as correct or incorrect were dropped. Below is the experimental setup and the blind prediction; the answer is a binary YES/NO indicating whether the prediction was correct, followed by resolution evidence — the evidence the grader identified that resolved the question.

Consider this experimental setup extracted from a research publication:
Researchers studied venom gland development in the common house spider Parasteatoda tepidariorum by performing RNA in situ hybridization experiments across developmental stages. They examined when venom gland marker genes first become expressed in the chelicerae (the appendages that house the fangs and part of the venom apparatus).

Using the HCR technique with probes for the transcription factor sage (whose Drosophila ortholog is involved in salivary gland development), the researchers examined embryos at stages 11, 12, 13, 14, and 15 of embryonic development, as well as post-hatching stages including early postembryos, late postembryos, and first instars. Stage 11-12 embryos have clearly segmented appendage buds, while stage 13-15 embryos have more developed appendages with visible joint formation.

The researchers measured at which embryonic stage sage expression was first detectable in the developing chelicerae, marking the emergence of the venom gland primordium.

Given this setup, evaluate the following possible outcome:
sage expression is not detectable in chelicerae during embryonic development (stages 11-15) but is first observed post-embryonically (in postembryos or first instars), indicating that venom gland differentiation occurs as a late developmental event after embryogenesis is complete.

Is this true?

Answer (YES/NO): NO